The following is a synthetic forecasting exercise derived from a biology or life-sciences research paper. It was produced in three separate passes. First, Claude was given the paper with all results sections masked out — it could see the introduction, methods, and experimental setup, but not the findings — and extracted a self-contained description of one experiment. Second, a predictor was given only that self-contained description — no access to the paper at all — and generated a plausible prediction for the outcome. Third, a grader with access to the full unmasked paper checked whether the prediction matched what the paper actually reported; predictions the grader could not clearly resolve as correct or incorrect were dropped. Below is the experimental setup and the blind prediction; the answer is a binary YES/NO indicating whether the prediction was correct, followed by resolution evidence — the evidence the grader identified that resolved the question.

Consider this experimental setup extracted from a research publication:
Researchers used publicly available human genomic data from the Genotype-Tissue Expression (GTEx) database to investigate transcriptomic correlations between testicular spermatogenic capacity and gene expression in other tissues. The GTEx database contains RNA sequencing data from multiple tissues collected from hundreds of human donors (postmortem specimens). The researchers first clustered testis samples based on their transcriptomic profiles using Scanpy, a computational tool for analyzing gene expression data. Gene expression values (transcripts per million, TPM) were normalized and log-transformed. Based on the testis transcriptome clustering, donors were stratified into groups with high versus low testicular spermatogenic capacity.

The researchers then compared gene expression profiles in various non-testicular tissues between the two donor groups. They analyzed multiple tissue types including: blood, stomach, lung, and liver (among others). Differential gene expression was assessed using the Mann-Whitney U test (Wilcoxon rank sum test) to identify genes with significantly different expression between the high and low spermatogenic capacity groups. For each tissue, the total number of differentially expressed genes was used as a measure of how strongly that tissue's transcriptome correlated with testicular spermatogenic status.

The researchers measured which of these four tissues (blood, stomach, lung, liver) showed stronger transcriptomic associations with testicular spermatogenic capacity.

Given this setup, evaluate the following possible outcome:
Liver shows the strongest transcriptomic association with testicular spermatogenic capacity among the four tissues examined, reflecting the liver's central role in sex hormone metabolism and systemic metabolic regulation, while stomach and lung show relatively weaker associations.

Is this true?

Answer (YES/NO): NO